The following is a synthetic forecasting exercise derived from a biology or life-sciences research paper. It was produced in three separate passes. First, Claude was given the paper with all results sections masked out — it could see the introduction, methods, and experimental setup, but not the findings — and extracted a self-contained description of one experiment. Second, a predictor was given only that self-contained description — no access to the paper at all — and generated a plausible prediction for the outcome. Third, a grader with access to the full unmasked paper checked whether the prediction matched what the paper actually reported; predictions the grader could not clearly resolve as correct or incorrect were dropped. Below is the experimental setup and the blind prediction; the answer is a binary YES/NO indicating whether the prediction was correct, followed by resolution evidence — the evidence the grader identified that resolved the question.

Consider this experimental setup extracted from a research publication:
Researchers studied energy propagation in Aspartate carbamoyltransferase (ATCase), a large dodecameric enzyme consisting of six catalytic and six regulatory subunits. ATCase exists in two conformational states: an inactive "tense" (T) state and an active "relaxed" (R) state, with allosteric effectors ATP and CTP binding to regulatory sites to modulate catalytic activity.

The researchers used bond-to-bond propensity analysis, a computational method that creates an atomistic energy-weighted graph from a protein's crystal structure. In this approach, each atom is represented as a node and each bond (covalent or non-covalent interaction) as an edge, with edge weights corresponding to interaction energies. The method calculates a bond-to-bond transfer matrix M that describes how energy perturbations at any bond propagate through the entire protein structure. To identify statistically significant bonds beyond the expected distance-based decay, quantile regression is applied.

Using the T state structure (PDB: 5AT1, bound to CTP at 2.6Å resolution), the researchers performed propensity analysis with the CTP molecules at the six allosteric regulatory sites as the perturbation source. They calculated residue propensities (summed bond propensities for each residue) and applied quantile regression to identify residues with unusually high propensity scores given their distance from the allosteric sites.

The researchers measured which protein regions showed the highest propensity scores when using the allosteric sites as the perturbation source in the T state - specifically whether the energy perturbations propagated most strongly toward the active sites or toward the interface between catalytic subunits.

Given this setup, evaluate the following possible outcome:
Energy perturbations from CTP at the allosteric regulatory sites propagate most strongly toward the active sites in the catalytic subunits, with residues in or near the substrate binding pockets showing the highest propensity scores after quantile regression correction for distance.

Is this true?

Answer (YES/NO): NO